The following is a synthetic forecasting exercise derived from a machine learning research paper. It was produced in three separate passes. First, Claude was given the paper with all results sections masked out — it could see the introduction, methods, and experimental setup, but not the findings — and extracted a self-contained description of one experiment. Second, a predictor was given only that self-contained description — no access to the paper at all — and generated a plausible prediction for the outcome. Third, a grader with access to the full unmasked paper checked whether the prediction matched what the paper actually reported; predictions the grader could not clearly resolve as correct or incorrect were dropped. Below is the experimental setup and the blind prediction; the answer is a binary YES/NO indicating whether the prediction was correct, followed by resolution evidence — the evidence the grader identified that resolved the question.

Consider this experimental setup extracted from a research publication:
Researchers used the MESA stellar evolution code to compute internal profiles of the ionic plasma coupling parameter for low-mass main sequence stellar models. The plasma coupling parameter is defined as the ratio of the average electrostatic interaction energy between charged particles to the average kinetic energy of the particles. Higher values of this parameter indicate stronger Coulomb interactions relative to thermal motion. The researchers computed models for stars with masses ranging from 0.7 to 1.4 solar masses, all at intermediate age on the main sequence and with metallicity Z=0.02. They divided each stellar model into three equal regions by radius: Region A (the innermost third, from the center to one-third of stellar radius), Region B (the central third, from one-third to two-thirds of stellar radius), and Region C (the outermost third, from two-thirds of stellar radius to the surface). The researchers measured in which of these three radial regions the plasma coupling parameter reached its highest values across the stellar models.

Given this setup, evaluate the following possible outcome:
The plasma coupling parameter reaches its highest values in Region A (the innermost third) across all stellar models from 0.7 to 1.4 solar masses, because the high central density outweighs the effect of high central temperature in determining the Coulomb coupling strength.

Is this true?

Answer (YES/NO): NO